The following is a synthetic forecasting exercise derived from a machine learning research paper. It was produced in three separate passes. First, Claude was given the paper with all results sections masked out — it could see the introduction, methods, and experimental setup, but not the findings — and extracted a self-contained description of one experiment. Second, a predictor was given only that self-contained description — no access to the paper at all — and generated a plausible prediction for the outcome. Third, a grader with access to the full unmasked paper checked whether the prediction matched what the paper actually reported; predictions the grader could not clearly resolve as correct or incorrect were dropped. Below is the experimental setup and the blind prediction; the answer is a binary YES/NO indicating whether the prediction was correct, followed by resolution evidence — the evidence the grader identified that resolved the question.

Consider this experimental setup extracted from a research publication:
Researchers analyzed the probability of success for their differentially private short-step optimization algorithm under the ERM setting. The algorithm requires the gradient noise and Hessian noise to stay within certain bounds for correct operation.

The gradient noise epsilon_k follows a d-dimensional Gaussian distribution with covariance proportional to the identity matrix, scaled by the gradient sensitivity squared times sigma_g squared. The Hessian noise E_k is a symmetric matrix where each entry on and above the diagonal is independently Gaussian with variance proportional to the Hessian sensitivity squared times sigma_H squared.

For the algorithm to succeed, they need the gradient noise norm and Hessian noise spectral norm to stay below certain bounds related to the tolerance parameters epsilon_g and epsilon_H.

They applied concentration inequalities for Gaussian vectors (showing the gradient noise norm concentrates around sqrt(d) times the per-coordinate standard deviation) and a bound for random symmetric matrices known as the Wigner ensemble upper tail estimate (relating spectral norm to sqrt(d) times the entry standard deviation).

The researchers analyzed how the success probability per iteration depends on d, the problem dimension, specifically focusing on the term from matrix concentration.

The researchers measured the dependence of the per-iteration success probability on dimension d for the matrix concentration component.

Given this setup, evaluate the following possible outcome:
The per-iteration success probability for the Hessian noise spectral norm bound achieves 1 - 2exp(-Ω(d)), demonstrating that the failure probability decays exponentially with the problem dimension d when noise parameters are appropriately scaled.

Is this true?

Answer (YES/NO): YES